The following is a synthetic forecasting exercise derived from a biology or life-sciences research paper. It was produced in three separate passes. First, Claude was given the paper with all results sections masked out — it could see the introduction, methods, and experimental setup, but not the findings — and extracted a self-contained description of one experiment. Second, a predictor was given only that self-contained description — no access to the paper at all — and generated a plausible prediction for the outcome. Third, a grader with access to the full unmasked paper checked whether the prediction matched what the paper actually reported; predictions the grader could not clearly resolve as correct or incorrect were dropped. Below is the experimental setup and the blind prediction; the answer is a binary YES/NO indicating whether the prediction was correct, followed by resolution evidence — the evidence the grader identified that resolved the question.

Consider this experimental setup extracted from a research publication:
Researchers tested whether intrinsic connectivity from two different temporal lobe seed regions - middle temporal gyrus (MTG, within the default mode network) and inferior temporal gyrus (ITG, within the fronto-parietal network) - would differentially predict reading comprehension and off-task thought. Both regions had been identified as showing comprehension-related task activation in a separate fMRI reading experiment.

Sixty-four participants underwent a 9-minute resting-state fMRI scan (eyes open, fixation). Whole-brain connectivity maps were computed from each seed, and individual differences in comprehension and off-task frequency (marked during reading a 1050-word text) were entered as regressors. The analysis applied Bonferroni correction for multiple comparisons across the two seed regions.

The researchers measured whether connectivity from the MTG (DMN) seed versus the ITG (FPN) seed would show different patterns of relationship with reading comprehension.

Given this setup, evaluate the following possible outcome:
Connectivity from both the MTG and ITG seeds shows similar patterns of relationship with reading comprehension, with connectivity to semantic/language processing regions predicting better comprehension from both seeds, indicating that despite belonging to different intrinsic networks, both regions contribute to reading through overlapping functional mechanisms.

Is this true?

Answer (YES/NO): NO